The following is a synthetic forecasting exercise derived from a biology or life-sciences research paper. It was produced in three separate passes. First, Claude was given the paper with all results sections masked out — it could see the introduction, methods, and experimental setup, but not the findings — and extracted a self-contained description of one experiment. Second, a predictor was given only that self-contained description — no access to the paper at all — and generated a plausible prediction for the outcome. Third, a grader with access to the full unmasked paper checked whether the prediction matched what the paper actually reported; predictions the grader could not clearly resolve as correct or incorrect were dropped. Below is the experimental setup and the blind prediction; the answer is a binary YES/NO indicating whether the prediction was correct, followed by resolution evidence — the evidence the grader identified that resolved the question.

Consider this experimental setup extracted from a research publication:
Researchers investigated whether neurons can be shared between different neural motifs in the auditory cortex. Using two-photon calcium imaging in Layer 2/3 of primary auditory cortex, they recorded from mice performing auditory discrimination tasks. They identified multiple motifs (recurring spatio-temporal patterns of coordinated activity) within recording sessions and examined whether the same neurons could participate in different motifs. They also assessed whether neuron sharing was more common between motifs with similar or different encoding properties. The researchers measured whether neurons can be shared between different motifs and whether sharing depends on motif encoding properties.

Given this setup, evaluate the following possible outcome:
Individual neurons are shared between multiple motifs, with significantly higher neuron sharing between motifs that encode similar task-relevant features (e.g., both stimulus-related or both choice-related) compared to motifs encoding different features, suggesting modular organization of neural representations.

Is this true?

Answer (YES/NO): YES